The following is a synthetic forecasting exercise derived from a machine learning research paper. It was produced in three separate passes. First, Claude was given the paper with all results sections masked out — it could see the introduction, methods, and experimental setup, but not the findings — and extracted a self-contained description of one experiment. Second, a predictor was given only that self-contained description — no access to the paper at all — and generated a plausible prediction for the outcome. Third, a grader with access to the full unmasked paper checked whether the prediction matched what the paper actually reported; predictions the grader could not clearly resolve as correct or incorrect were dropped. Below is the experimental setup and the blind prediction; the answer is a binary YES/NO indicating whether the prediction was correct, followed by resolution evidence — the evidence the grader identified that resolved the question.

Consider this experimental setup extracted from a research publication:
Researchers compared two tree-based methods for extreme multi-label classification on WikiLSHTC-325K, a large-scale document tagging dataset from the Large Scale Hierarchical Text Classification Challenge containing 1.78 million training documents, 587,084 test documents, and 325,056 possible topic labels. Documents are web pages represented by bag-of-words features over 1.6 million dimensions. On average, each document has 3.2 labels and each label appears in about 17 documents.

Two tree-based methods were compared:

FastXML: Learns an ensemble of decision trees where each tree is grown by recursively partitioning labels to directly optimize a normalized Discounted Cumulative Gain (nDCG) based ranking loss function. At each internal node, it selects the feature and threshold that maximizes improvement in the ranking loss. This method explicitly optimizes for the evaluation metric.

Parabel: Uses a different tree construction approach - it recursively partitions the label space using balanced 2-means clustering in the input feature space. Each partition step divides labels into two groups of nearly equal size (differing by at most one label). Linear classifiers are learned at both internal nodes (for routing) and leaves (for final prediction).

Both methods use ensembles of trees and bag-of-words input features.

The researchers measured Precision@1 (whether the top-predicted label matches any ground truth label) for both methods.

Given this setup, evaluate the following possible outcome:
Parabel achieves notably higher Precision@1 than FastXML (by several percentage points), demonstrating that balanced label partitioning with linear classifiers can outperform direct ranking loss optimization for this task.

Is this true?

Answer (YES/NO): YES